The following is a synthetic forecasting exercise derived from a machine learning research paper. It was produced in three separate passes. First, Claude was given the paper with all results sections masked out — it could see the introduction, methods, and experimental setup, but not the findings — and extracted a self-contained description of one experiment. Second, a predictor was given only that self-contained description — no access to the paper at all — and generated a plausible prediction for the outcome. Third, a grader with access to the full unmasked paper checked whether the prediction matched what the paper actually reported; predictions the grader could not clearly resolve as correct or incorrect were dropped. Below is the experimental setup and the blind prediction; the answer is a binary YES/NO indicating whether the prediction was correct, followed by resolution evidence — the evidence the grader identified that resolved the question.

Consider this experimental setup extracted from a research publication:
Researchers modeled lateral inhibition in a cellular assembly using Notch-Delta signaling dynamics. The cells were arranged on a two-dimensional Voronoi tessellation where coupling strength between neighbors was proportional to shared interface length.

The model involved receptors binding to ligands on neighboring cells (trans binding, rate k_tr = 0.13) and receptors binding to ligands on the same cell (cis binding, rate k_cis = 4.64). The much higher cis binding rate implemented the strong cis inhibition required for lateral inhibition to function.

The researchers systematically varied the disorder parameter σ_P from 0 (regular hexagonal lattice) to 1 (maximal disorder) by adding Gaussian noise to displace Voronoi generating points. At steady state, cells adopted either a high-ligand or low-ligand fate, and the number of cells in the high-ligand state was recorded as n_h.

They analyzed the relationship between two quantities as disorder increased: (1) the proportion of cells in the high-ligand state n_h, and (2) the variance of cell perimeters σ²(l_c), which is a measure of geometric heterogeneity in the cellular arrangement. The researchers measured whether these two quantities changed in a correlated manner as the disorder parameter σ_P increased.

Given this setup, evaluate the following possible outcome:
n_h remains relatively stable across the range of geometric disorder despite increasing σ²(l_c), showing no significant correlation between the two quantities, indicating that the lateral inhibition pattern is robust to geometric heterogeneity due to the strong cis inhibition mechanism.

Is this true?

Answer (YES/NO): NO